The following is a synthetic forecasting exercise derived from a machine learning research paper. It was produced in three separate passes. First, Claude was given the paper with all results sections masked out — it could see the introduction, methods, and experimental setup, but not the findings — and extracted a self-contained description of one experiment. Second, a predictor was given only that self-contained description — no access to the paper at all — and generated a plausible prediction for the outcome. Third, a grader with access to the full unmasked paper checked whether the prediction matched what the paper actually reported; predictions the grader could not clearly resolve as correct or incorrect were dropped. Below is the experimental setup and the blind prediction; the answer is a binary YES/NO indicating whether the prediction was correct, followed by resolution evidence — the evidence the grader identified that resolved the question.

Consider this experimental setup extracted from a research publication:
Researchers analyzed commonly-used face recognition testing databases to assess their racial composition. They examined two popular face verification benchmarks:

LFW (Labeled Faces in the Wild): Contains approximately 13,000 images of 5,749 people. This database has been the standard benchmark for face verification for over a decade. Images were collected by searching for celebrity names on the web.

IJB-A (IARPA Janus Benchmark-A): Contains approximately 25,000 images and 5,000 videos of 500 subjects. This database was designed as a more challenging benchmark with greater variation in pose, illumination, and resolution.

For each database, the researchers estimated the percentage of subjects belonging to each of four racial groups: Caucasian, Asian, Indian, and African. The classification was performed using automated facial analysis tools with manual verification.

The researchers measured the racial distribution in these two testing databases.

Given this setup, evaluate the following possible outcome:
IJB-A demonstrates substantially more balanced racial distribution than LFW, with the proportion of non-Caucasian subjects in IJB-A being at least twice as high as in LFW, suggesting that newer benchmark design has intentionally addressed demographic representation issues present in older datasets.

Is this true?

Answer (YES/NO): NO